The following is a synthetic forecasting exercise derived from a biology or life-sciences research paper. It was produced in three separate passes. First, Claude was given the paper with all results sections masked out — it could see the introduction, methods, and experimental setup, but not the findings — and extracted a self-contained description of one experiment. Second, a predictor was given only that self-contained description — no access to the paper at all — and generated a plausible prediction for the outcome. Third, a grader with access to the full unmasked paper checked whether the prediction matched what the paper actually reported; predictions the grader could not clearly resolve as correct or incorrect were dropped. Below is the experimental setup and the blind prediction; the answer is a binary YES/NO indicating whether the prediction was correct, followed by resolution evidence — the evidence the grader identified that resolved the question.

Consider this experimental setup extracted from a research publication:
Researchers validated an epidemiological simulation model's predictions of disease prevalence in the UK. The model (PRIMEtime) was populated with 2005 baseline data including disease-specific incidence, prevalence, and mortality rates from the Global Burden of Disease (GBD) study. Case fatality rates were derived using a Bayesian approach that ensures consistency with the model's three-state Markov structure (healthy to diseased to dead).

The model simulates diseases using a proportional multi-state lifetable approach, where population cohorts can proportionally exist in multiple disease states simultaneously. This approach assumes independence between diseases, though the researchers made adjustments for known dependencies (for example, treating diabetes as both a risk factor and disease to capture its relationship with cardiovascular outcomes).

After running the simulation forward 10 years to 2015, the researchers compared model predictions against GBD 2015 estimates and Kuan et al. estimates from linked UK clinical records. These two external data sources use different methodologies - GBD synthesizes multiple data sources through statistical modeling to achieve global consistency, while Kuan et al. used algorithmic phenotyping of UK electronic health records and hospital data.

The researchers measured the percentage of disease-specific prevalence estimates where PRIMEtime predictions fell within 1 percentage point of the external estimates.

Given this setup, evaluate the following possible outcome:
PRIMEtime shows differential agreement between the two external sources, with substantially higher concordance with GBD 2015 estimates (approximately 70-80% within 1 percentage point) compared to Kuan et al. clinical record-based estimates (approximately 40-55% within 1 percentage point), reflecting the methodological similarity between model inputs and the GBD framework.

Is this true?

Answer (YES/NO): NO